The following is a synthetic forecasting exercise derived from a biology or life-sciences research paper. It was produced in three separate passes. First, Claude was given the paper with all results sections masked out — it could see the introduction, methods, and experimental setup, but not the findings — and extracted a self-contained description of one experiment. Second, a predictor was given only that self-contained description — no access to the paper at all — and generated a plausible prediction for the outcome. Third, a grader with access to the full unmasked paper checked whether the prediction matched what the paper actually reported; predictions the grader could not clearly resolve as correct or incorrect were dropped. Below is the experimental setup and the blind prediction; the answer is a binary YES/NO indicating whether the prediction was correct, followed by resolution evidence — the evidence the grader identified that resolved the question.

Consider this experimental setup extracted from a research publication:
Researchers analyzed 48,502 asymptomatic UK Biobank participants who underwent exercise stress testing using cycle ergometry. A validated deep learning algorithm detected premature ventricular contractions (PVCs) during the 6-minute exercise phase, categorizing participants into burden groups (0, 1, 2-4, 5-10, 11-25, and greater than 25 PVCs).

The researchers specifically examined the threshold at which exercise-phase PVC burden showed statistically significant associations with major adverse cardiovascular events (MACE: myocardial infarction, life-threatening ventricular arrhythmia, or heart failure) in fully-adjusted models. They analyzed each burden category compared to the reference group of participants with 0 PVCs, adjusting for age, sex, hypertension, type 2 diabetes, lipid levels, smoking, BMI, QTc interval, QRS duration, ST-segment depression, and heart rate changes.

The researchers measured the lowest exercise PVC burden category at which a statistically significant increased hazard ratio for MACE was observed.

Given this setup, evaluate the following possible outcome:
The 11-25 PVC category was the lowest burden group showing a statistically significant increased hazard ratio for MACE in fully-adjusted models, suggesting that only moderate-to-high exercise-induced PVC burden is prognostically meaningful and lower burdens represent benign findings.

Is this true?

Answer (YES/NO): NO